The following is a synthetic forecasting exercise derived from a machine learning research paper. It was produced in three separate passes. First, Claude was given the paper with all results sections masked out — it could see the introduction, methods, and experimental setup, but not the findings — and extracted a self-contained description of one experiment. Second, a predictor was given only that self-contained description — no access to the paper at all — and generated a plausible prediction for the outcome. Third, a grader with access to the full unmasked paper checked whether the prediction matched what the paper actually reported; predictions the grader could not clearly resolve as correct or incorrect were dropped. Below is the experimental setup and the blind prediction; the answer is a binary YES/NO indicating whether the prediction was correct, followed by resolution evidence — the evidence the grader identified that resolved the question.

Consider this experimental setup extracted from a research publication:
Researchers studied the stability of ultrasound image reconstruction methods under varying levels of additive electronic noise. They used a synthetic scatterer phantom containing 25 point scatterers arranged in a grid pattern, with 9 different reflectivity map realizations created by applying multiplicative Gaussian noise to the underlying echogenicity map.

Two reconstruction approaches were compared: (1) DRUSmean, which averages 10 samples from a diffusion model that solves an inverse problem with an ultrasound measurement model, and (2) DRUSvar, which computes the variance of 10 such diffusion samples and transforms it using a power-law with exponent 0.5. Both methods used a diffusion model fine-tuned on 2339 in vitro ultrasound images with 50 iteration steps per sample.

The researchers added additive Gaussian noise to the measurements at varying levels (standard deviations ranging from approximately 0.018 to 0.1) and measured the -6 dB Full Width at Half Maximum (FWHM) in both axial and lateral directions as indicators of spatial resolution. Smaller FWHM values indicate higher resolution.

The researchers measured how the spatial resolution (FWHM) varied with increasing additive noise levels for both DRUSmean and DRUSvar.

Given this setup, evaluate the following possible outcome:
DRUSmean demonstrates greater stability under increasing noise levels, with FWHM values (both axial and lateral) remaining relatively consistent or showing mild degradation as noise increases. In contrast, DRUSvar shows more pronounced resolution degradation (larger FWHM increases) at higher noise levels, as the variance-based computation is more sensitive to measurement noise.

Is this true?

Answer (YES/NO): NO